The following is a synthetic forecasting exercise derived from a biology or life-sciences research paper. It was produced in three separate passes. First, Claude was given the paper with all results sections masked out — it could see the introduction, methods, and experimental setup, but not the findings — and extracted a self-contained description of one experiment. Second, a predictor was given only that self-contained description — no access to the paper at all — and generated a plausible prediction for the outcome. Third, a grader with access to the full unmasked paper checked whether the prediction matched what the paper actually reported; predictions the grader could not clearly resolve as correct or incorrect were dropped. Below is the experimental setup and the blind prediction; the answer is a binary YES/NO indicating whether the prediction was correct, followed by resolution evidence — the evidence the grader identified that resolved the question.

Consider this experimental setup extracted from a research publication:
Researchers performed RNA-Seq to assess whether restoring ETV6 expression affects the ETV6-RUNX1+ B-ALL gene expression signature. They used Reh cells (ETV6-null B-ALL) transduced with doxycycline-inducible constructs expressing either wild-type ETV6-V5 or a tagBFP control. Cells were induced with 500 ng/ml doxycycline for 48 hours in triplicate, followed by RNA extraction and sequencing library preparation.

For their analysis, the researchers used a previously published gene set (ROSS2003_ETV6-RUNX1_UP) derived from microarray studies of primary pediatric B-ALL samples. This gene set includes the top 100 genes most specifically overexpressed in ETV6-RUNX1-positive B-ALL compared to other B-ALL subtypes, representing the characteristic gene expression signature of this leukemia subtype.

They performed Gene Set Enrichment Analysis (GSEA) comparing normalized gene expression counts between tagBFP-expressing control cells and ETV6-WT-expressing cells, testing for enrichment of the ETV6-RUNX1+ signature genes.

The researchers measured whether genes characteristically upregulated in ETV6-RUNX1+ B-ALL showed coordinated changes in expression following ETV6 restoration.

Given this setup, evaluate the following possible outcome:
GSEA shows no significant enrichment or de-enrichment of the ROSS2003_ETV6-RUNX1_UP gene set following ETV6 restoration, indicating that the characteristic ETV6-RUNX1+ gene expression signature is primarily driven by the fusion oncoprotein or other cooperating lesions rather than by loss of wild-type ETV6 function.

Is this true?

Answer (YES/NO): NO